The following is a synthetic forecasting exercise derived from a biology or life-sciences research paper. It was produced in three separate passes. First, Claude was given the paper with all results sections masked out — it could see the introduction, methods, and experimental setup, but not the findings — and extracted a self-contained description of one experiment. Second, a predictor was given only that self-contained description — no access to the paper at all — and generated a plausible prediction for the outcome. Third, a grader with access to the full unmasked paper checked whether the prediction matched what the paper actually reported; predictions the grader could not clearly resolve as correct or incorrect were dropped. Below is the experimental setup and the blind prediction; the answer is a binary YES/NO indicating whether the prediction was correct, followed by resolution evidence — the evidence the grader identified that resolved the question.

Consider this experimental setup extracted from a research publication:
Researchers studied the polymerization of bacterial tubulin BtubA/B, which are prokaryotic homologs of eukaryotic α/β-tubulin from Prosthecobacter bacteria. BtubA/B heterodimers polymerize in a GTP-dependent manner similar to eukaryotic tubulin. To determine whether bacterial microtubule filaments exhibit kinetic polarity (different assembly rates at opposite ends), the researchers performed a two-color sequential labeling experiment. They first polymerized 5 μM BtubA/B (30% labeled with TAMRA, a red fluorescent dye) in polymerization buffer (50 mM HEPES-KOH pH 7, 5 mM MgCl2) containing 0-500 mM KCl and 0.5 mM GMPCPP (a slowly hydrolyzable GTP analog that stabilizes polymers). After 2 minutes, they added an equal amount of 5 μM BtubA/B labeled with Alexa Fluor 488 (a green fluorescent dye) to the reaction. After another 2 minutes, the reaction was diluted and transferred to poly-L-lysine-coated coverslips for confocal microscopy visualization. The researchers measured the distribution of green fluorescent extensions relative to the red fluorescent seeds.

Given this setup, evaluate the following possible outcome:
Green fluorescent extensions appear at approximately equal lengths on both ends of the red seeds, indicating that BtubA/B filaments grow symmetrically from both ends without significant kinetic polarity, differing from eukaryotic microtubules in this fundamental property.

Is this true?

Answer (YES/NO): NO